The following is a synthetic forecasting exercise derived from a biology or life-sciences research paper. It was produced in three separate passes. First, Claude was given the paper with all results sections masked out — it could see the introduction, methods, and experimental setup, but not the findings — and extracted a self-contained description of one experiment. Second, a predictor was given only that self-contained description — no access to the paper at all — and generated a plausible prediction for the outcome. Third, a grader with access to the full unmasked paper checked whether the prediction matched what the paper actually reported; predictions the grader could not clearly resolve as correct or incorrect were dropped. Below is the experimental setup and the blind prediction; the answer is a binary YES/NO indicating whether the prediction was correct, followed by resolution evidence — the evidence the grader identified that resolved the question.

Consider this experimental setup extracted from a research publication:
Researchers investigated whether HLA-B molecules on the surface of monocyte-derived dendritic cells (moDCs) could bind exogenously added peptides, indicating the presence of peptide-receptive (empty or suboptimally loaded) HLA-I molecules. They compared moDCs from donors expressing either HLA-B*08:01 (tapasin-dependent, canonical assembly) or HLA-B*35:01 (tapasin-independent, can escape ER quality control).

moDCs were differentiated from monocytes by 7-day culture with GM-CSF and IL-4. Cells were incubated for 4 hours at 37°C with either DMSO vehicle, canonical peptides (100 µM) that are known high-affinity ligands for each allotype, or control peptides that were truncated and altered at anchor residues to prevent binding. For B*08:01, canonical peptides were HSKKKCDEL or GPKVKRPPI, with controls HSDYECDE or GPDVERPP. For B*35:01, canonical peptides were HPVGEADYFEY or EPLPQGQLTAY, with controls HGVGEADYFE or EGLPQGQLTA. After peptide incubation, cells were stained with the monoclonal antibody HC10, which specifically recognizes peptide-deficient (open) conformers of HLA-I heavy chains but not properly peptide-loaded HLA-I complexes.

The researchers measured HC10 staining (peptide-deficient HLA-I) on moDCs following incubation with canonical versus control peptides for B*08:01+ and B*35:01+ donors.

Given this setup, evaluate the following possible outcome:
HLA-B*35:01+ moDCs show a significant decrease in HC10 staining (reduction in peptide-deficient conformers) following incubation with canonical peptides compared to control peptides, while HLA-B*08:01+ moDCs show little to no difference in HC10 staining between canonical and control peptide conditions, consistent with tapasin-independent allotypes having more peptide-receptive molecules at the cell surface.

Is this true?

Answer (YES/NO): YES